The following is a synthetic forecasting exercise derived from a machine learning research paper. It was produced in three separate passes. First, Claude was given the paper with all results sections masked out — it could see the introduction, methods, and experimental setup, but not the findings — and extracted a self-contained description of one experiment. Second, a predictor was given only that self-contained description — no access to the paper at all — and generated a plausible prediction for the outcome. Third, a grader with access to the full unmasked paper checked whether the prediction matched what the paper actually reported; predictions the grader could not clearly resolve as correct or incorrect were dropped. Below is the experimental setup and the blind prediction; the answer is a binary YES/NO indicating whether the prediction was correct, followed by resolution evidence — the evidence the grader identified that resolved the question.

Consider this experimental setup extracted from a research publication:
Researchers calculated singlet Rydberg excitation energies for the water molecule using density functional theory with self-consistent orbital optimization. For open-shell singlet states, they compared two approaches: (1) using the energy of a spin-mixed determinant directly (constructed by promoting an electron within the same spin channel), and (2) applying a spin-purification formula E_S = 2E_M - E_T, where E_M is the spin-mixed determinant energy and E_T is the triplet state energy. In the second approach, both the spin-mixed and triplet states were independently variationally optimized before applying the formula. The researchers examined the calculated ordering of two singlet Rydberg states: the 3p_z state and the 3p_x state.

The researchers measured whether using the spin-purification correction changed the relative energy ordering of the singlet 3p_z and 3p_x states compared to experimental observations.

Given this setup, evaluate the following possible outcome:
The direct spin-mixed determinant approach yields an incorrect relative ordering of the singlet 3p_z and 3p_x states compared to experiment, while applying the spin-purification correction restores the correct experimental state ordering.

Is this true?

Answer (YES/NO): YES